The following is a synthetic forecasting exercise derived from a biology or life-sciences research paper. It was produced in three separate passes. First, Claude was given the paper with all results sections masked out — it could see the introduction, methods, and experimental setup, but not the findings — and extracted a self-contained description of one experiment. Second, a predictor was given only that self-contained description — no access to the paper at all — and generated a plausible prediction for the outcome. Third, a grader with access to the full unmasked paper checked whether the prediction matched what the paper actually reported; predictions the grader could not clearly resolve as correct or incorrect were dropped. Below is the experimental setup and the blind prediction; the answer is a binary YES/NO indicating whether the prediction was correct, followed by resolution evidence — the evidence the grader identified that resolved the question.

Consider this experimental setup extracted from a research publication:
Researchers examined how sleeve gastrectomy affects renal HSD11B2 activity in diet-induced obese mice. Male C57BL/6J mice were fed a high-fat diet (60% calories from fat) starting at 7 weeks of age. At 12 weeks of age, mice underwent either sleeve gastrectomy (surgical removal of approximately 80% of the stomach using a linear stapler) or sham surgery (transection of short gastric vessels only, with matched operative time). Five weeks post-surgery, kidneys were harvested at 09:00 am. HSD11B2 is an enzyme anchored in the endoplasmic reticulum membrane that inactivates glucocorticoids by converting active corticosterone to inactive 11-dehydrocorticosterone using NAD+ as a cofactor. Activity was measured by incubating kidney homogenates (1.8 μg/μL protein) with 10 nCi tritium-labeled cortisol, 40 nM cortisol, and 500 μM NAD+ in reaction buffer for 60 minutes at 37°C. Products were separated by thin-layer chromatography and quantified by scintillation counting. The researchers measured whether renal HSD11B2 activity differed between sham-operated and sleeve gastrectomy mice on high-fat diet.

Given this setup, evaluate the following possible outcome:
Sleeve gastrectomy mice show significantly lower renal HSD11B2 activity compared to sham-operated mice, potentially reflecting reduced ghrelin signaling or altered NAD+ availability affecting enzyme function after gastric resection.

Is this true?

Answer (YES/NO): NO